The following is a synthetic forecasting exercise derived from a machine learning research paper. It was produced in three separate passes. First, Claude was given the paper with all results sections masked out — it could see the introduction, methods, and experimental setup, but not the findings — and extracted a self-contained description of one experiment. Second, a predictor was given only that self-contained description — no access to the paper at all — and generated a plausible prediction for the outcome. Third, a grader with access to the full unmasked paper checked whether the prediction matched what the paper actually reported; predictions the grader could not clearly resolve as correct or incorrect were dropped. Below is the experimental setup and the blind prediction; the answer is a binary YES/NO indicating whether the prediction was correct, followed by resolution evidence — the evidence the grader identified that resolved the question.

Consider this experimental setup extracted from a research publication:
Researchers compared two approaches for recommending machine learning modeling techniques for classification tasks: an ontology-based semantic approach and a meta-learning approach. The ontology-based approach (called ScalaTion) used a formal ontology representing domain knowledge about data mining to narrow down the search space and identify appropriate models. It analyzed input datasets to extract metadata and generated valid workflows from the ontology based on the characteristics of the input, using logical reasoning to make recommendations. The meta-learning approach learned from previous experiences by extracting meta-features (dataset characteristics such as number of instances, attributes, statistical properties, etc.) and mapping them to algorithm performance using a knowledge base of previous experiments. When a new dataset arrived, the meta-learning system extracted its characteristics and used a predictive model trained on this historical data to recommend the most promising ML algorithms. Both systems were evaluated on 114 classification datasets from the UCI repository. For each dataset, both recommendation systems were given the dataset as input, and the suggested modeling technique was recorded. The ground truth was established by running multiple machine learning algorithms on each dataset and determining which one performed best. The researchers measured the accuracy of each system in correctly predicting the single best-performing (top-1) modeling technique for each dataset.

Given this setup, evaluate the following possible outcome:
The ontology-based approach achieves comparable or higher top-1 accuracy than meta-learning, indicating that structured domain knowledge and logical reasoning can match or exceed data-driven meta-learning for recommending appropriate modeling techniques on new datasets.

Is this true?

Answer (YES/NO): NO